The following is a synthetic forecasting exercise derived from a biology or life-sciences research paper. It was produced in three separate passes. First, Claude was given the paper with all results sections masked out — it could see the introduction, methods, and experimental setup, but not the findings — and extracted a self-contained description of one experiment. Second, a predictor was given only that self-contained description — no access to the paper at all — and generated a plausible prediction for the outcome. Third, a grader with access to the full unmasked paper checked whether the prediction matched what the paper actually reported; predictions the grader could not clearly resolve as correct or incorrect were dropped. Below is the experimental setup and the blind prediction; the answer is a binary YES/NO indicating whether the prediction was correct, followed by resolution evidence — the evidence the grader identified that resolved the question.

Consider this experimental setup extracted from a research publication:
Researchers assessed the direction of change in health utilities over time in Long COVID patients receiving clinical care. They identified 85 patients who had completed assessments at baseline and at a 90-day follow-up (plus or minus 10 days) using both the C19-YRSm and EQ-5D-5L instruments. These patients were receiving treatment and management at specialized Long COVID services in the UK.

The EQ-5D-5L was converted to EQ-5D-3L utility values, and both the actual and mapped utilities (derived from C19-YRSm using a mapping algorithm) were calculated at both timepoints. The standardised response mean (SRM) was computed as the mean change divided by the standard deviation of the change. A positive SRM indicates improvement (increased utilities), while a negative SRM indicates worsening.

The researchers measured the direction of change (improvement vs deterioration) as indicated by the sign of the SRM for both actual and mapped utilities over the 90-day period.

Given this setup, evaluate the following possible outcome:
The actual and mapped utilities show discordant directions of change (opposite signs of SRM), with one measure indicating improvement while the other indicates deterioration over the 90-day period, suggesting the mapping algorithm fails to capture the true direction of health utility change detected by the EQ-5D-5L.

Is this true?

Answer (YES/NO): NO